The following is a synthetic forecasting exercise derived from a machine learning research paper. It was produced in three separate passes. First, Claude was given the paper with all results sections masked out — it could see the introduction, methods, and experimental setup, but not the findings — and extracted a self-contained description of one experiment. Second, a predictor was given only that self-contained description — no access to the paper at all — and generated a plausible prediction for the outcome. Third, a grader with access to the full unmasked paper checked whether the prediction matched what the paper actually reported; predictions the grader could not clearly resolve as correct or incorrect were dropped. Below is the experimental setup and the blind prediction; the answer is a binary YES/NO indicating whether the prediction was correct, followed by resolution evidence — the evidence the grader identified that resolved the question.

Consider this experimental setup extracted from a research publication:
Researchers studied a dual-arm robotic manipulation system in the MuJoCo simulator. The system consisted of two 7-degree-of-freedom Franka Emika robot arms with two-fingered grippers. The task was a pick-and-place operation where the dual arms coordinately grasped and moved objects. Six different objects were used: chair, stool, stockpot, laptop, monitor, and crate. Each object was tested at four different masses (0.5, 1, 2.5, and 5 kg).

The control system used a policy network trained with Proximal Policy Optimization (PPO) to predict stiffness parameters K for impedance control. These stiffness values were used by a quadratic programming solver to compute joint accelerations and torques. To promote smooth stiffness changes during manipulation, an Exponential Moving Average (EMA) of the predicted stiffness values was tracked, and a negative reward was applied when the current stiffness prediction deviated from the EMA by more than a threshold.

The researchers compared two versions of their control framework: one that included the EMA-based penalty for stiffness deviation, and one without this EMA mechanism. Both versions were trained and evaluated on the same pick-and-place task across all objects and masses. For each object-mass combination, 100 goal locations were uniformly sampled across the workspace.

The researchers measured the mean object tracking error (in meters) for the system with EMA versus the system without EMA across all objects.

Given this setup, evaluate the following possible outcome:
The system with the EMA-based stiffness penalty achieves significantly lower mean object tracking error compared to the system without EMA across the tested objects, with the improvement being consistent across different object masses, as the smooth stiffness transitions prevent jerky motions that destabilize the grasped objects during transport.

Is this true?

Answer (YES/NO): NO